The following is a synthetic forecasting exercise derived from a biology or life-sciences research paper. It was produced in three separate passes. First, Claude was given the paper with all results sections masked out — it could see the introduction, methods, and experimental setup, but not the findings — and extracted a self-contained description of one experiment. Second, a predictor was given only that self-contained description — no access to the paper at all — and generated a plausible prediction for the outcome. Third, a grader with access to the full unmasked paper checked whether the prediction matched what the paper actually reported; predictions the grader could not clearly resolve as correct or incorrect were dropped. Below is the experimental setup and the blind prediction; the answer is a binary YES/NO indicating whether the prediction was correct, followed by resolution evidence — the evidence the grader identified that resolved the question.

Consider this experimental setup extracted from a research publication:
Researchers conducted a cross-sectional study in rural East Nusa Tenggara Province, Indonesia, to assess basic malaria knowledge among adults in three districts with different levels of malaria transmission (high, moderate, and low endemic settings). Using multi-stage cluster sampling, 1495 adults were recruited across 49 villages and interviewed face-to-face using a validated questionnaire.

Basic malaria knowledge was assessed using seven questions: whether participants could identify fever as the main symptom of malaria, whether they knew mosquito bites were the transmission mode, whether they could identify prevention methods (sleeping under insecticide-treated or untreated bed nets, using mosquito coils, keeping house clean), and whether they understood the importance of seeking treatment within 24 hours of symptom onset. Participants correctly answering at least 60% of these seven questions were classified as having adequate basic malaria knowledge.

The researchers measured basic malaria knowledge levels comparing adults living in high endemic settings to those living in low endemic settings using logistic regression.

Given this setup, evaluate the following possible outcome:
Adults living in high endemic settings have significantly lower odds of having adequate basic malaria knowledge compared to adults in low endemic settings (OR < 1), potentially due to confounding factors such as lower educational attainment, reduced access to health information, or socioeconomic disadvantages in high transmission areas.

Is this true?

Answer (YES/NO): YES